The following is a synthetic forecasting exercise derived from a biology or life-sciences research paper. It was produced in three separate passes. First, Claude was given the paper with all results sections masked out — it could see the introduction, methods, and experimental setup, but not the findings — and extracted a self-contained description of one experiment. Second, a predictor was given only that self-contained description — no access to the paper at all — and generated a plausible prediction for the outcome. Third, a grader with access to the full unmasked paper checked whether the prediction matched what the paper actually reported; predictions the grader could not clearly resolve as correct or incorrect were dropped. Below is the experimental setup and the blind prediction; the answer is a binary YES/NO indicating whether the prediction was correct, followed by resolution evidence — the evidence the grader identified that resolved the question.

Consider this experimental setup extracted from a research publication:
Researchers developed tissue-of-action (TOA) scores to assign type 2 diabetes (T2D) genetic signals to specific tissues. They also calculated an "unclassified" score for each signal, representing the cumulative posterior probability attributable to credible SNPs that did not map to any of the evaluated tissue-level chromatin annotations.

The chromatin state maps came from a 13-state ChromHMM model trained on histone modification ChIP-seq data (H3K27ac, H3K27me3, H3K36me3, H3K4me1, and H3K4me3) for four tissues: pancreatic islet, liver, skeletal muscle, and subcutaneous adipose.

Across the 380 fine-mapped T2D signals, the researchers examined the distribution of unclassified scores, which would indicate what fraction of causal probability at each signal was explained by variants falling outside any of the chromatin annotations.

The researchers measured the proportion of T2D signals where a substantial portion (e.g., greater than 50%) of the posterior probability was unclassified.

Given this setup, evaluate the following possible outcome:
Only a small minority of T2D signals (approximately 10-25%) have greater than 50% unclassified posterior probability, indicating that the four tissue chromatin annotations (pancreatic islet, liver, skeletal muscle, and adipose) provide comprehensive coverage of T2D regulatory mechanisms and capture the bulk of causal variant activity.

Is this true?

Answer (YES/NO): YES